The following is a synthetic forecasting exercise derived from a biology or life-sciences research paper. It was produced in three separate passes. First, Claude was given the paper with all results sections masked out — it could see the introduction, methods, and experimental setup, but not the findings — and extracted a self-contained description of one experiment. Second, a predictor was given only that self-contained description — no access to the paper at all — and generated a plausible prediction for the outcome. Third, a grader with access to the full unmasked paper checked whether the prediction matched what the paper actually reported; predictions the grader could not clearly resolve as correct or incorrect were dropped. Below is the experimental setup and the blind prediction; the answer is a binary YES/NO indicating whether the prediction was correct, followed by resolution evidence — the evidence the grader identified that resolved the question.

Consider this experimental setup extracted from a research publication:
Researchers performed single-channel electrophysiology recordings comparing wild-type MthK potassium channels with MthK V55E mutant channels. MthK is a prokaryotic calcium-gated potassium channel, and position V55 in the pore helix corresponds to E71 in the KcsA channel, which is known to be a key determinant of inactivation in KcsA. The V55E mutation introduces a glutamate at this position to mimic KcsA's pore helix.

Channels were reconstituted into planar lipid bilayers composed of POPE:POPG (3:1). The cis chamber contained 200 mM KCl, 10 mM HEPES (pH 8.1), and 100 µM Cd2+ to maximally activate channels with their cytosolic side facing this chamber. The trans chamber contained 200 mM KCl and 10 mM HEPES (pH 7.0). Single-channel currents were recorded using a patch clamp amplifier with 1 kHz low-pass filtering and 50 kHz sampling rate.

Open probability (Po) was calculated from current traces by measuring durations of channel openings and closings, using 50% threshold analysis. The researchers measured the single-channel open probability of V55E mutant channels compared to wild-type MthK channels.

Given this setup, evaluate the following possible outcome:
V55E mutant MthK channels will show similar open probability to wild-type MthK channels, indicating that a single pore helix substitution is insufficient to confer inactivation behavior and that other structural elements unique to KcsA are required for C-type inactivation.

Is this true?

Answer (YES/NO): NO